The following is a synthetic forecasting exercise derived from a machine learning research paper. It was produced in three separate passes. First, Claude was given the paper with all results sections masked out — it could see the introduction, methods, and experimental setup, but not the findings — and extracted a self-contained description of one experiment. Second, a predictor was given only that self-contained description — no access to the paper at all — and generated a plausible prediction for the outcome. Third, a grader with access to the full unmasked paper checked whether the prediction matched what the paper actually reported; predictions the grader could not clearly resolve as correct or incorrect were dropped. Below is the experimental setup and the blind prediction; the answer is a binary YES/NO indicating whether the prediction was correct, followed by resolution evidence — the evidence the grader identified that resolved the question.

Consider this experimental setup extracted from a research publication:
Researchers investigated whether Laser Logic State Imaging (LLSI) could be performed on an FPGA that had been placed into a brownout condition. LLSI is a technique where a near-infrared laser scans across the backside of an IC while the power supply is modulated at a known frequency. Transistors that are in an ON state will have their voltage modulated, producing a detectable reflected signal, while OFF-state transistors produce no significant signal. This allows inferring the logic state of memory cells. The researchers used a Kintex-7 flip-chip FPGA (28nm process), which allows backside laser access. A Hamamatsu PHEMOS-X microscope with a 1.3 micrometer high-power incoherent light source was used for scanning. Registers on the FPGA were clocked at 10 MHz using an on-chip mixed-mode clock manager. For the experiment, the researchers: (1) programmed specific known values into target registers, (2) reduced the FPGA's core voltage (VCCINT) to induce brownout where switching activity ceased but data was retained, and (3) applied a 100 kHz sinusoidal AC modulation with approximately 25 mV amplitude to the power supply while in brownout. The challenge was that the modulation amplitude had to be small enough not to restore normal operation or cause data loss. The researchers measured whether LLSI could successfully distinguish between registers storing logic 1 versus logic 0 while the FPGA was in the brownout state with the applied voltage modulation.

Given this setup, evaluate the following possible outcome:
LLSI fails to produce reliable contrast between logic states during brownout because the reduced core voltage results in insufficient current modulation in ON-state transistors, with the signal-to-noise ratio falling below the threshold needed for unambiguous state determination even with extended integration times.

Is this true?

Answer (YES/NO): NO